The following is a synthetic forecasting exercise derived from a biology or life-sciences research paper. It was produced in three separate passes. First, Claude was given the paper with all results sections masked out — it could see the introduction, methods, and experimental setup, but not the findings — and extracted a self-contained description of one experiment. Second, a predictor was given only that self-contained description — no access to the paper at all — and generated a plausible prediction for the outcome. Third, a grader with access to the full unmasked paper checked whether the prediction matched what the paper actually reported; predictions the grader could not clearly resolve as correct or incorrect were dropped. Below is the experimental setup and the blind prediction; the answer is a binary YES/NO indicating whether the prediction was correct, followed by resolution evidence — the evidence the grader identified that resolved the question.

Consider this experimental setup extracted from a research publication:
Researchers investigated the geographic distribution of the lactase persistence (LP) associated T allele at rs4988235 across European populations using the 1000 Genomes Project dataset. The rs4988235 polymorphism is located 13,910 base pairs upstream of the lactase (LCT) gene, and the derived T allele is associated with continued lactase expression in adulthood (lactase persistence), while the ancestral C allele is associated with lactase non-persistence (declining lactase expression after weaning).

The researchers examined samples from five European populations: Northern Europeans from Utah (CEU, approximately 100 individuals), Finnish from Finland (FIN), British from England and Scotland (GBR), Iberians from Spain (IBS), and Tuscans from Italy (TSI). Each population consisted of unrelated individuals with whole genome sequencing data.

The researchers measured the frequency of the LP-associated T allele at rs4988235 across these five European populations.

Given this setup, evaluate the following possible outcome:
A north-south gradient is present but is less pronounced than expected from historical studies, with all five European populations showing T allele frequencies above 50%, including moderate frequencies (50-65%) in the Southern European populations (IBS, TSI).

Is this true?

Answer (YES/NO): NO